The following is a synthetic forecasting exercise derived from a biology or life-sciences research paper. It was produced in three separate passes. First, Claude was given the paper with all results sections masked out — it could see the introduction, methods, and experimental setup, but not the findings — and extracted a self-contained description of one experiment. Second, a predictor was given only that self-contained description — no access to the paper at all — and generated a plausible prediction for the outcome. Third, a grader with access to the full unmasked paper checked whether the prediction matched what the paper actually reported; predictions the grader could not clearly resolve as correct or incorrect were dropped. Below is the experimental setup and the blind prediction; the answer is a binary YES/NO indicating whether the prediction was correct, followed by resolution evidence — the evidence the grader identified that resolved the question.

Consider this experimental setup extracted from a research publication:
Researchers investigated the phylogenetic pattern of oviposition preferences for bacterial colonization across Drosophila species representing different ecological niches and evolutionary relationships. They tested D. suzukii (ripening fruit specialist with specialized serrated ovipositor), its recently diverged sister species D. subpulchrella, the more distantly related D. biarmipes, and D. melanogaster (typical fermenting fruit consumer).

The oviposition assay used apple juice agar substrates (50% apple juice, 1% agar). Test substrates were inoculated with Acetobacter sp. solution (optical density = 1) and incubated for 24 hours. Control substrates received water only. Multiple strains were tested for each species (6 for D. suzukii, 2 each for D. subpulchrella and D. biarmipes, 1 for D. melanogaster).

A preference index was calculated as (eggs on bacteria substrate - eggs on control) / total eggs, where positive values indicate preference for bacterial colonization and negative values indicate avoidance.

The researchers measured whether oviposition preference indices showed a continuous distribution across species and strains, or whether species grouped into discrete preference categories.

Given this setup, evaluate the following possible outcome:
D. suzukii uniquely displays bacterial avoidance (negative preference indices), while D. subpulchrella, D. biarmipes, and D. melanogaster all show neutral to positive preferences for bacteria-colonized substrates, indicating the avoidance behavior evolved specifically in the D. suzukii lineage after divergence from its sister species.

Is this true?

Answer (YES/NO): NO